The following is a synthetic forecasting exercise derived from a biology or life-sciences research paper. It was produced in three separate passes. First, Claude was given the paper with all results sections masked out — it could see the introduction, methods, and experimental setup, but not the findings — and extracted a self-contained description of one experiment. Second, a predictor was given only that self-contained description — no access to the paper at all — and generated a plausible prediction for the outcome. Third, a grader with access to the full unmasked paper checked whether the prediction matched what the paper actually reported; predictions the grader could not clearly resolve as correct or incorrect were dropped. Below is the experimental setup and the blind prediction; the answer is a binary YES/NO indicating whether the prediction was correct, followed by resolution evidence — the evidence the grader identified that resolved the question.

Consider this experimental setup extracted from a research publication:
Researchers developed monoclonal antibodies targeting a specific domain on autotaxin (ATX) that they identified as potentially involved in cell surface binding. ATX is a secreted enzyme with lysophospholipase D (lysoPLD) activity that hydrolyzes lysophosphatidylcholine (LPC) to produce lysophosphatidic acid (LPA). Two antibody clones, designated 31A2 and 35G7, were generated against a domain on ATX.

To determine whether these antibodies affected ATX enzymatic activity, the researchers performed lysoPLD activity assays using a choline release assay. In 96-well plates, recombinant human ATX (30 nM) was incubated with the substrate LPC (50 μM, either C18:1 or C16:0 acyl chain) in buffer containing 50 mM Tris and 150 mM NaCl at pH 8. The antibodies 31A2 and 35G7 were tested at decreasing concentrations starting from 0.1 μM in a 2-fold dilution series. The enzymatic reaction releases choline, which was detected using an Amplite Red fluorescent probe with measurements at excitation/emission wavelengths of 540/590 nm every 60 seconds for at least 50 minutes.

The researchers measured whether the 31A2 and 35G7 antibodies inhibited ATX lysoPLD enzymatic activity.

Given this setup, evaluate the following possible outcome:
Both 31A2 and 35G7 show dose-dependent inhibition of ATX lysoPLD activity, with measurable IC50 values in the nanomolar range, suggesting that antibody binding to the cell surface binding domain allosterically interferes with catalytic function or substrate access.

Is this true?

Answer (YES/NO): NO